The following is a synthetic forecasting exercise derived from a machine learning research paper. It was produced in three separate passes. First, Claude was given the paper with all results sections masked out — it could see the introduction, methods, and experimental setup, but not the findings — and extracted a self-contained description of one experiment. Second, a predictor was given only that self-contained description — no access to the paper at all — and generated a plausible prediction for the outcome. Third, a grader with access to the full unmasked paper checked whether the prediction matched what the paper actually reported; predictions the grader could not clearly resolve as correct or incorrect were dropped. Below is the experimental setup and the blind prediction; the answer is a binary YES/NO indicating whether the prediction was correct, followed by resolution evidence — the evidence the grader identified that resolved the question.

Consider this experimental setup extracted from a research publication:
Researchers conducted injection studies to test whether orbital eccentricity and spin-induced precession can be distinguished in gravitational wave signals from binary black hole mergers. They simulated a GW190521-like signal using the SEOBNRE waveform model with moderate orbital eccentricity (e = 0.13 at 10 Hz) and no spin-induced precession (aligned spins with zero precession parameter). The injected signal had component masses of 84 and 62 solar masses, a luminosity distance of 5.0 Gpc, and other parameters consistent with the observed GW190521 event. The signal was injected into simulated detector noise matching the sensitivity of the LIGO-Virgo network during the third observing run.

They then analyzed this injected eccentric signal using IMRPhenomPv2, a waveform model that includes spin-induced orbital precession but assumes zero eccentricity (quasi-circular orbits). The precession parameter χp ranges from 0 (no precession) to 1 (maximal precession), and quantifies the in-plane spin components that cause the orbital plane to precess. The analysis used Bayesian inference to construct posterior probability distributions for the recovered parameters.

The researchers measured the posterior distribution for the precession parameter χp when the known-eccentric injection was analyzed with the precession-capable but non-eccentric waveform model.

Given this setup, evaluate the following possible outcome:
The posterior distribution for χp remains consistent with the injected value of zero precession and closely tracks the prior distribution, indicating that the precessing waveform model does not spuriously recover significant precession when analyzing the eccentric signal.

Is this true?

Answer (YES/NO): NO